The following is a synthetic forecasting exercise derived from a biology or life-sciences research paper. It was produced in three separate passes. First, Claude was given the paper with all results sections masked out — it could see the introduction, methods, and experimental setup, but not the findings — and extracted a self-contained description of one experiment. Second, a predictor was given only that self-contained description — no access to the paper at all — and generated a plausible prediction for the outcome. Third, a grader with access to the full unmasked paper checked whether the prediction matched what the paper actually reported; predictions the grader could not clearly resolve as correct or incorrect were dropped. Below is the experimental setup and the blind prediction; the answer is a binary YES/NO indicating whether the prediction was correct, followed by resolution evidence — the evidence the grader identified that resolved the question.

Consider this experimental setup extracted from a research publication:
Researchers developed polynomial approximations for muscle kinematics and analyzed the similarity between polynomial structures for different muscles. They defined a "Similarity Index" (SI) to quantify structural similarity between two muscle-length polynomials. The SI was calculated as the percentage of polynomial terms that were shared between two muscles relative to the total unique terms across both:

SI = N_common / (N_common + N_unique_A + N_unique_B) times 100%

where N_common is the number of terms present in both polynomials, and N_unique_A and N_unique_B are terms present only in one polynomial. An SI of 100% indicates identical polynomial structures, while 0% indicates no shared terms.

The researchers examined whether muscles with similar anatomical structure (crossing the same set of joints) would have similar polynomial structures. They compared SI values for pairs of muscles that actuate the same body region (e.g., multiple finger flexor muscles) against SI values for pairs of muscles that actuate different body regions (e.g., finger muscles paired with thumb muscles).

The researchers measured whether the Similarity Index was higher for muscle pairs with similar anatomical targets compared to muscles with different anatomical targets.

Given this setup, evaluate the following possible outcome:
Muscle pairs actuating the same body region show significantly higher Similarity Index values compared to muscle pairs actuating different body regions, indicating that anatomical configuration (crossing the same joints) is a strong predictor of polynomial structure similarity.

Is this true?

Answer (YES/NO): YES